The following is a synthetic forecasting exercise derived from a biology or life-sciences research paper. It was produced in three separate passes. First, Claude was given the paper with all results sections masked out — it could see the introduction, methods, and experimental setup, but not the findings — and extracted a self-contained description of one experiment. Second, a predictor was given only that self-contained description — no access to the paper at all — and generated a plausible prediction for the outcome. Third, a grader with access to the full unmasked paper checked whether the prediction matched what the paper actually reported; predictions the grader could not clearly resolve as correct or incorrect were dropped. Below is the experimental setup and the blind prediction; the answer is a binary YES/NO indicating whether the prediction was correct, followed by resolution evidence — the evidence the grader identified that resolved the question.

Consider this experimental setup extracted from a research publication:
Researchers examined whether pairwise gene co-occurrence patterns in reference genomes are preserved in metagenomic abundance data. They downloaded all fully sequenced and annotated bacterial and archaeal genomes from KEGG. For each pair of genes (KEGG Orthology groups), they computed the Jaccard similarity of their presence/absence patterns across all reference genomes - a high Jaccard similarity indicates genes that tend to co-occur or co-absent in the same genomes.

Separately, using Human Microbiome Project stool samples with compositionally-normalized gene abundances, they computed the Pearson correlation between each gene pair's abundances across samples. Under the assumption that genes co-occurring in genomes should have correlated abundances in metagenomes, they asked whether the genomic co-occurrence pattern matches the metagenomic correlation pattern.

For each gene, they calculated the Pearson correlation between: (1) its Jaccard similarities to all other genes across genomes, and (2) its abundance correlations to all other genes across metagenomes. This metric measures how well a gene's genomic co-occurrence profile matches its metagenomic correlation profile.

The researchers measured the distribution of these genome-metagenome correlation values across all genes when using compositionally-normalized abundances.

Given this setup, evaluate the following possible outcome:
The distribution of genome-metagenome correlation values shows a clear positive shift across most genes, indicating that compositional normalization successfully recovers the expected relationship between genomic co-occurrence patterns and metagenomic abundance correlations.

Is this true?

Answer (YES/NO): NO